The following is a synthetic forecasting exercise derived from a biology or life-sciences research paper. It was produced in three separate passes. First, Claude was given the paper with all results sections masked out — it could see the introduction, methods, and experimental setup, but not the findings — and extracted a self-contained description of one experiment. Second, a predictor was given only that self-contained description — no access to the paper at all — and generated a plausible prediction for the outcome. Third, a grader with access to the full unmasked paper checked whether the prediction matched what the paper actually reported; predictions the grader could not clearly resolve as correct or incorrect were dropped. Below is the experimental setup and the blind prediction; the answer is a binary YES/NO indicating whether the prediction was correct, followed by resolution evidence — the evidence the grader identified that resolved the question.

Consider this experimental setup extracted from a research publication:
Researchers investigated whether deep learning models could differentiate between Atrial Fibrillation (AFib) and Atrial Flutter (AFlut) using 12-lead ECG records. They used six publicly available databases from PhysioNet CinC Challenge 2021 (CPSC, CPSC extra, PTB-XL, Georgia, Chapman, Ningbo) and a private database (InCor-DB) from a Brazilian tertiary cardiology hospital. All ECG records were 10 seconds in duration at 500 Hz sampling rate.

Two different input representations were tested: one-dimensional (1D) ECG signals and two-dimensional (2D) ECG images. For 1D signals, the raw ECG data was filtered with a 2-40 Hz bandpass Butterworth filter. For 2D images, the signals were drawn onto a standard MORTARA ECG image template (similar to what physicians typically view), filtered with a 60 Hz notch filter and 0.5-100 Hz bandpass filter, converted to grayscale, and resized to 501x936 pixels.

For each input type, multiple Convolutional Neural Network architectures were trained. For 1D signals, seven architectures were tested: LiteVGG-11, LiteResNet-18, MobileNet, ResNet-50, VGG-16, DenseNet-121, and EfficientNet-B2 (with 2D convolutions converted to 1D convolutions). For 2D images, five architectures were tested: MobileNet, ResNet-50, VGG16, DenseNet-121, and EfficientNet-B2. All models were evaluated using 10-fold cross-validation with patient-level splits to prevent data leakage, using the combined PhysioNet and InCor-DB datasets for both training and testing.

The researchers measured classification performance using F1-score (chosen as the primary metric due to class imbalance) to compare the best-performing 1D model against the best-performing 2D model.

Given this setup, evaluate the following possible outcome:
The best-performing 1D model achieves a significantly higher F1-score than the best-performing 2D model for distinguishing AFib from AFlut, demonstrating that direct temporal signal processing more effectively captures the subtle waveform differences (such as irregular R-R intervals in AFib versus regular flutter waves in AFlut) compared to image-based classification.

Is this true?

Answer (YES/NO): NO